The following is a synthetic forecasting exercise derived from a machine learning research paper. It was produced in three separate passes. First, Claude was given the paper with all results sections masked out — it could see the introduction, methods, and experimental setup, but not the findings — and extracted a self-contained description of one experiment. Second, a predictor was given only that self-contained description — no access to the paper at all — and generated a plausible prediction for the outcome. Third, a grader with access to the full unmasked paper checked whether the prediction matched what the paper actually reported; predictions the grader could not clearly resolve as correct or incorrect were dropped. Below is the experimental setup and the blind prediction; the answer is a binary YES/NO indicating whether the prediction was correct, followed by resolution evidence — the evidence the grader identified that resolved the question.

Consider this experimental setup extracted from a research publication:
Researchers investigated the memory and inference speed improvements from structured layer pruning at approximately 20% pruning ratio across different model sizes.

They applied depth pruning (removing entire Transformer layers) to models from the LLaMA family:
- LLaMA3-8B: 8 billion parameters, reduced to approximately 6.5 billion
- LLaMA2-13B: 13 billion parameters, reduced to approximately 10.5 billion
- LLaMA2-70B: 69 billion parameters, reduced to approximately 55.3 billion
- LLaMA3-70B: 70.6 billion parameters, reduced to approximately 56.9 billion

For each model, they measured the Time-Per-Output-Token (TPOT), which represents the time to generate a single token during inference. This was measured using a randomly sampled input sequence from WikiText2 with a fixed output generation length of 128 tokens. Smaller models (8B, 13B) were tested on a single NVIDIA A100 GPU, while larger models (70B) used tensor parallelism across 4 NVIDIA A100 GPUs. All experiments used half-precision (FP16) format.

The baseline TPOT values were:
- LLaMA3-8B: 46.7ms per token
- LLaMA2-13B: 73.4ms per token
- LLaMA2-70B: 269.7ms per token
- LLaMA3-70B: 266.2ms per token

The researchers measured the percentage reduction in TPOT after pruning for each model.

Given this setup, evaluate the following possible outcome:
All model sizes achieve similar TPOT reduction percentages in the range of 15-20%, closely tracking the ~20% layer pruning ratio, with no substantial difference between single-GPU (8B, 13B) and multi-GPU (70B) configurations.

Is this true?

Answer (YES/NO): NO